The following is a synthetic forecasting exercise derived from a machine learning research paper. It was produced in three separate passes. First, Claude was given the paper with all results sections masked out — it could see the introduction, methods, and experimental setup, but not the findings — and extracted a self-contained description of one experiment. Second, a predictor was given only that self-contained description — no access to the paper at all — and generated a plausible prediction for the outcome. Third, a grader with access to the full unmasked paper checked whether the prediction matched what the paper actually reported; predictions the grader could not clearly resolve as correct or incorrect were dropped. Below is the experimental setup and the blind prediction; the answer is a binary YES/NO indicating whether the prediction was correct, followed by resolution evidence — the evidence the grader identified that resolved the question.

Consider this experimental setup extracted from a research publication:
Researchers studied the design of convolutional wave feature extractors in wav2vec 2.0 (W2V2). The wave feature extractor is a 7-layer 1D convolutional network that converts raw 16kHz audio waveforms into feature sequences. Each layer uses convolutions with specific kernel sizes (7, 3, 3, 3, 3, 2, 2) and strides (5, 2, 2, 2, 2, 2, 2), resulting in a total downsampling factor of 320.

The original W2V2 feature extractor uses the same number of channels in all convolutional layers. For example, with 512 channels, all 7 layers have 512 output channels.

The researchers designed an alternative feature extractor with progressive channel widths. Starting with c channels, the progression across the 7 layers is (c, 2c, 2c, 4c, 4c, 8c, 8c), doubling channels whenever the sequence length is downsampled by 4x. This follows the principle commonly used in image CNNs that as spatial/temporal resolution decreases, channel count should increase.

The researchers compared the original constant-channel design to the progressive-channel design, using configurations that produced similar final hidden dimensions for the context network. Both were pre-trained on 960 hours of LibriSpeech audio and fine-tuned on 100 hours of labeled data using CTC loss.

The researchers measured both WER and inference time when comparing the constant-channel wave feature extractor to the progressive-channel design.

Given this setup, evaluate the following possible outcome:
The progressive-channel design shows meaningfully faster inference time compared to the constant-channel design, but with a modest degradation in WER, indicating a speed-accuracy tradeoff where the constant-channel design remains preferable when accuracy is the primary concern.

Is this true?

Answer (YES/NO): NO